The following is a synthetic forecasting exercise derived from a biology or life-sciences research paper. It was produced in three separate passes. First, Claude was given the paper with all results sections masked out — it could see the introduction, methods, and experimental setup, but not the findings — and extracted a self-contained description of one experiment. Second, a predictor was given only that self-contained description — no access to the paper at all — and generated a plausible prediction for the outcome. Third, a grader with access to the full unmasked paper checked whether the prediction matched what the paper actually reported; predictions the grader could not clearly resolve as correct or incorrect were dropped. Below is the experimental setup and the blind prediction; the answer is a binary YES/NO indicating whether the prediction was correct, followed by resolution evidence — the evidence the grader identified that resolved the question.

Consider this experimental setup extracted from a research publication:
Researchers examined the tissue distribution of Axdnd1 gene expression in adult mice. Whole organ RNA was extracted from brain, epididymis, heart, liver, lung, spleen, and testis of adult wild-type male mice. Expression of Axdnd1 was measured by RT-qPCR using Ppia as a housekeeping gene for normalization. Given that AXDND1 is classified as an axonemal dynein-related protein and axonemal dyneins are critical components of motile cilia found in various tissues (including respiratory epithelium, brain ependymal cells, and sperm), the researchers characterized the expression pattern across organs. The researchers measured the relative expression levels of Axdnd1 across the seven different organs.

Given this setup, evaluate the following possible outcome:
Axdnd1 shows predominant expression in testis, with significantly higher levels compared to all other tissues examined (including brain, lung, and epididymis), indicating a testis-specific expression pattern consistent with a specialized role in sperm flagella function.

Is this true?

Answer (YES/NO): YES